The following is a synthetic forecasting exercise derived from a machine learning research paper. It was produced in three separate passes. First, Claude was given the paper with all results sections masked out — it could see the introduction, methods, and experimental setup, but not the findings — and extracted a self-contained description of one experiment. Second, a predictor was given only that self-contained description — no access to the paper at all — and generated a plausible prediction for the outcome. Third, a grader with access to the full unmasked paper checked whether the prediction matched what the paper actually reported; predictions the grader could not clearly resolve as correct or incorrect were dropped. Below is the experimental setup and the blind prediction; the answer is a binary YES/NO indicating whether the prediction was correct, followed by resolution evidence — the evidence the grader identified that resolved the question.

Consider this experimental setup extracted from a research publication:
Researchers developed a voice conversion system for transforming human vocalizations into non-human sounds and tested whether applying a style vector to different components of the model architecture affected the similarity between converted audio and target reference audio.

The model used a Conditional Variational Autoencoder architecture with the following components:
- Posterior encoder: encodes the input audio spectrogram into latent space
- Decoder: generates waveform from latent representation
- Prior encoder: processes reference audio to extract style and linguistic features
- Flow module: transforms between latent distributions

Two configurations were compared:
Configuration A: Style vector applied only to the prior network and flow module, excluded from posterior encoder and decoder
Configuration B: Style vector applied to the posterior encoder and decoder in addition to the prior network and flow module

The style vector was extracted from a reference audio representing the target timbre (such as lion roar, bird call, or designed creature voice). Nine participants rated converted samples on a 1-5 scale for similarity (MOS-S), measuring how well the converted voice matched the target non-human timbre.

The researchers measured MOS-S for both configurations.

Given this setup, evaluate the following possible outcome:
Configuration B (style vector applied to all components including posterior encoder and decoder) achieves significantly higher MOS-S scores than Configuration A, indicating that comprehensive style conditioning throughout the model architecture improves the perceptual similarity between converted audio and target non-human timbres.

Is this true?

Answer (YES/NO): NO